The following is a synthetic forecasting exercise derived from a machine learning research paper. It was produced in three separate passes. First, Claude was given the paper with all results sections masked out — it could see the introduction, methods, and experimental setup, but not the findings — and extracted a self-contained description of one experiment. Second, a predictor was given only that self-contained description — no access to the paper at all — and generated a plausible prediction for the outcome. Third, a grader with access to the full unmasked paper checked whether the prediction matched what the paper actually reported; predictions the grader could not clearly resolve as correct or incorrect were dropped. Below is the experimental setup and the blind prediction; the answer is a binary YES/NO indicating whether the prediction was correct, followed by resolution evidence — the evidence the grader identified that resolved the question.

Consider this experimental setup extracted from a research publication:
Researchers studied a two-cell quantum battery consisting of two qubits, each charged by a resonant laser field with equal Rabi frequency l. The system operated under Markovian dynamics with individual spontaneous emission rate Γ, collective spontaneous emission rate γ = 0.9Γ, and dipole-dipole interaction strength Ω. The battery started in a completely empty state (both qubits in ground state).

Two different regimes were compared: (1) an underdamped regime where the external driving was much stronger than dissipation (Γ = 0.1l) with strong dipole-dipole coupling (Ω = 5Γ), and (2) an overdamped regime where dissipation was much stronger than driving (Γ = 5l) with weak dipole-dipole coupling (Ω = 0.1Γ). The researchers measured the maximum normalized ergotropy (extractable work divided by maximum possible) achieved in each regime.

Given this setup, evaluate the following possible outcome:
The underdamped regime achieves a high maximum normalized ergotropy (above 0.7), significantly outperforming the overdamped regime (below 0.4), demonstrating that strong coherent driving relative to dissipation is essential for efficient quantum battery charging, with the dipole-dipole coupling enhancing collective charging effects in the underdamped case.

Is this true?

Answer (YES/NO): NO